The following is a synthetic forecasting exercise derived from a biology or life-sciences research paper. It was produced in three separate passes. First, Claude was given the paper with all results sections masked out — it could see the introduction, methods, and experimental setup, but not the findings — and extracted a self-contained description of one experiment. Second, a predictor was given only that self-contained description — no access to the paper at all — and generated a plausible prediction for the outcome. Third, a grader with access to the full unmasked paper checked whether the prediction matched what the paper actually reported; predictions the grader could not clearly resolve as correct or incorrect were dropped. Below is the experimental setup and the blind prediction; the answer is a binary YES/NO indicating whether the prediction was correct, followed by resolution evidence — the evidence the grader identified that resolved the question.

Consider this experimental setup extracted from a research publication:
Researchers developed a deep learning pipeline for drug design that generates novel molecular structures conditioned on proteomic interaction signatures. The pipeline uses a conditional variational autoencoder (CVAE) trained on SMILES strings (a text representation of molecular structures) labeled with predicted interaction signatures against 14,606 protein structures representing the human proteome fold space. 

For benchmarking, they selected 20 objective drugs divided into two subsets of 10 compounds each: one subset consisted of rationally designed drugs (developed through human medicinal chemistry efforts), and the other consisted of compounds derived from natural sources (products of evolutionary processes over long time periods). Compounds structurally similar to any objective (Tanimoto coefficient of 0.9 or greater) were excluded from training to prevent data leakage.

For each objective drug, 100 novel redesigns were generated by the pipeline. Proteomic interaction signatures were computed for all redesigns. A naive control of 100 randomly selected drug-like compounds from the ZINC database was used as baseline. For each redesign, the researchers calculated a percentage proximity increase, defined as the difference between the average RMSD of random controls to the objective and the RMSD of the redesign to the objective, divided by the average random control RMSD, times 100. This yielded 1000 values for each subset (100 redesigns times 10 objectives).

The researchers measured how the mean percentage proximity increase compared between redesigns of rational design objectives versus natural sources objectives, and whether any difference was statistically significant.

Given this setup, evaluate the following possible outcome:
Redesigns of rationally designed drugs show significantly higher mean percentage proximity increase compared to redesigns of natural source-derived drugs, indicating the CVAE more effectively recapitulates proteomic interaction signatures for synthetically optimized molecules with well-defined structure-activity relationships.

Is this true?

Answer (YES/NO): YES